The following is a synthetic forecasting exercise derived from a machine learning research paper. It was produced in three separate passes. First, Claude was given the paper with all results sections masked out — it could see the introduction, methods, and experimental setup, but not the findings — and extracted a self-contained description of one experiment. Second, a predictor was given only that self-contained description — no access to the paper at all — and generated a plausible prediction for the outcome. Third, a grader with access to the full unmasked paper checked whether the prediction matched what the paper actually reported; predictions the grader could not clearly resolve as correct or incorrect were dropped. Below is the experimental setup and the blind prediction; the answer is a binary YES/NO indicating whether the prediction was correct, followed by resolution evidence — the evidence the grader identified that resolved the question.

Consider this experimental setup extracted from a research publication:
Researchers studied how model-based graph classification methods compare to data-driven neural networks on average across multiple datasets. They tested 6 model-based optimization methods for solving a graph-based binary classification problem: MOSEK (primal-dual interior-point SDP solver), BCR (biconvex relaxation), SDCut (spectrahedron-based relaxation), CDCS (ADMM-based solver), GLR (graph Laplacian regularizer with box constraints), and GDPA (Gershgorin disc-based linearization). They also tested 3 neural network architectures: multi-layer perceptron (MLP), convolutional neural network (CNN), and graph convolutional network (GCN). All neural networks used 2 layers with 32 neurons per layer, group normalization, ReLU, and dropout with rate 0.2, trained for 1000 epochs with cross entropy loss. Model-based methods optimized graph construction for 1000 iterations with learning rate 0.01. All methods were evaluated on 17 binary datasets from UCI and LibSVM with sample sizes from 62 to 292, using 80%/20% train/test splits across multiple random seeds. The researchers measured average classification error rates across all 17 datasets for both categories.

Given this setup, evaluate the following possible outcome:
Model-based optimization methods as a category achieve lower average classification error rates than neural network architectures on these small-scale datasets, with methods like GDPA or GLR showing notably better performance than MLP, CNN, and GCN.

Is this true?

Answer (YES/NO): NO